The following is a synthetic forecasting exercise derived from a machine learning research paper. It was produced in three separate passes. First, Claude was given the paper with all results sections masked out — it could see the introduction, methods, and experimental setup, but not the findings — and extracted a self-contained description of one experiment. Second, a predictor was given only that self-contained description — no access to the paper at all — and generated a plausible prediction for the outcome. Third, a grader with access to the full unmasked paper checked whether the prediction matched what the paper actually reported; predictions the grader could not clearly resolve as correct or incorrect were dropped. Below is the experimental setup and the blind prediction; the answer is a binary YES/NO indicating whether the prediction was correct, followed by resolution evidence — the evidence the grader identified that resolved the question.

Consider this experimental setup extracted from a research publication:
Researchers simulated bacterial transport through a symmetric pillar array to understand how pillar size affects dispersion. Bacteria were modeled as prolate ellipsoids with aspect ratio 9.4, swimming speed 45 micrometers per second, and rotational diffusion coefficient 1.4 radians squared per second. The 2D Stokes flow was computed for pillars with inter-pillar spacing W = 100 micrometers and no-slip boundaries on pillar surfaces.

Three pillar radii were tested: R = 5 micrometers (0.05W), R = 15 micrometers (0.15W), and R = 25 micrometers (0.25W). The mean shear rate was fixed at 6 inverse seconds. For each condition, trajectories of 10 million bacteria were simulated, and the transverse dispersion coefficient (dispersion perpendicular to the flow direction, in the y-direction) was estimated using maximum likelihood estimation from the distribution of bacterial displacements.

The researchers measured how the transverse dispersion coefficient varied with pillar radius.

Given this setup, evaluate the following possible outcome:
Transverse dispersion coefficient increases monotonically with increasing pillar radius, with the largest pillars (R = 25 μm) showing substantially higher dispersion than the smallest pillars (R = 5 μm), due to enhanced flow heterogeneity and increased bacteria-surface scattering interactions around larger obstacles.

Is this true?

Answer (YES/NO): NO